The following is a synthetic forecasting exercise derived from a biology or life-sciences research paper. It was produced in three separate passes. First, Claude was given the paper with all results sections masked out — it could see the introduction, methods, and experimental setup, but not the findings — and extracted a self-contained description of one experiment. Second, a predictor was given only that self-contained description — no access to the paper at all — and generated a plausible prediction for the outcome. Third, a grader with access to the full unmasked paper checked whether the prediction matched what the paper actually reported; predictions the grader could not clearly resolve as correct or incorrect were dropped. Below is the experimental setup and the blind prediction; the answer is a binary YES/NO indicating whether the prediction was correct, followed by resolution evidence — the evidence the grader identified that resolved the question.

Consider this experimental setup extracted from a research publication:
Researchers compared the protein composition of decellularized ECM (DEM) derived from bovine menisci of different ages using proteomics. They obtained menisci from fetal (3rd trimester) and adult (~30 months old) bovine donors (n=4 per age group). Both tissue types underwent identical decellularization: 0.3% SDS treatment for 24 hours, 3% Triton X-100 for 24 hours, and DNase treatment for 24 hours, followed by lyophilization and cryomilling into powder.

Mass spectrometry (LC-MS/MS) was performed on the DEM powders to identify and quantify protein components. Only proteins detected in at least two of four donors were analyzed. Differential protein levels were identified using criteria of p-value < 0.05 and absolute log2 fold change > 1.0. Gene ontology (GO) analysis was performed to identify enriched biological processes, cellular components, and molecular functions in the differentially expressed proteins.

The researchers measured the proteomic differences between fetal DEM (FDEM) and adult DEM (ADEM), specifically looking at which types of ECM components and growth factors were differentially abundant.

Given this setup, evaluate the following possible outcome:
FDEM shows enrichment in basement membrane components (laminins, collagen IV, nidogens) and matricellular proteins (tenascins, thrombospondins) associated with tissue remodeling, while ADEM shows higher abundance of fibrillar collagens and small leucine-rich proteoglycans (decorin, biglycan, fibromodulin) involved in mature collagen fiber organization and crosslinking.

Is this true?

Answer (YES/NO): NO